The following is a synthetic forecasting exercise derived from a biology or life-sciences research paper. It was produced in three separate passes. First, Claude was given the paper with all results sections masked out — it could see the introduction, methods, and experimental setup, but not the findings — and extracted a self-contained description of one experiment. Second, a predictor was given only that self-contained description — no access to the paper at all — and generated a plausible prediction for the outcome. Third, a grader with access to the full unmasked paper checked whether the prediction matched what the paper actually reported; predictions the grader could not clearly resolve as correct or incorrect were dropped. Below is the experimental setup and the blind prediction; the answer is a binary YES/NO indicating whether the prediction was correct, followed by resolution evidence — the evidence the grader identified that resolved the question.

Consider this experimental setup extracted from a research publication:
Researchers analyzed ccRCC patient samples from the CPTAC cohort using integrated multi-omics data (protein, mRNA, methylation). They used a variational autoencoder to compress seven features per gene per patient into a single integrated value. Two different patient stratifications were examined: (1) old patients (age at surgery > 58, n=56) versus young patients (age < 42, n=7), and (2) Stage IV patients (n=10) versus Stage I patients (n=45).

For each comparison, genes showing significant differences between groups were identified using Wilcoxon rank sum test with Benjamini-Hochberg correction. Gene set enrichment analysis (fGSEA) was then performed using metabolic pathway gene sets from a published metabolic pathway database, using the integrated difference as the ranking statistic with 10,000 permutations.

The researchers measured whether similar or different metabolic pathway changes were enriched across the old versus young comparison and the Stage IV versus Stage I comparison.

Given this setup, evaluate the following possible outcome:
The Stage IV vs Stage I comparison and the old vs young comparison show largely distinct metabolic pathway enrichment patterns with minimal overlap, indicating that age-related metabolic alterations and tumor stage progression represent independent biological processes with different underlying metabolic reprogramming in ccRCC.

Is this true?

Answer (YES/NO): NO